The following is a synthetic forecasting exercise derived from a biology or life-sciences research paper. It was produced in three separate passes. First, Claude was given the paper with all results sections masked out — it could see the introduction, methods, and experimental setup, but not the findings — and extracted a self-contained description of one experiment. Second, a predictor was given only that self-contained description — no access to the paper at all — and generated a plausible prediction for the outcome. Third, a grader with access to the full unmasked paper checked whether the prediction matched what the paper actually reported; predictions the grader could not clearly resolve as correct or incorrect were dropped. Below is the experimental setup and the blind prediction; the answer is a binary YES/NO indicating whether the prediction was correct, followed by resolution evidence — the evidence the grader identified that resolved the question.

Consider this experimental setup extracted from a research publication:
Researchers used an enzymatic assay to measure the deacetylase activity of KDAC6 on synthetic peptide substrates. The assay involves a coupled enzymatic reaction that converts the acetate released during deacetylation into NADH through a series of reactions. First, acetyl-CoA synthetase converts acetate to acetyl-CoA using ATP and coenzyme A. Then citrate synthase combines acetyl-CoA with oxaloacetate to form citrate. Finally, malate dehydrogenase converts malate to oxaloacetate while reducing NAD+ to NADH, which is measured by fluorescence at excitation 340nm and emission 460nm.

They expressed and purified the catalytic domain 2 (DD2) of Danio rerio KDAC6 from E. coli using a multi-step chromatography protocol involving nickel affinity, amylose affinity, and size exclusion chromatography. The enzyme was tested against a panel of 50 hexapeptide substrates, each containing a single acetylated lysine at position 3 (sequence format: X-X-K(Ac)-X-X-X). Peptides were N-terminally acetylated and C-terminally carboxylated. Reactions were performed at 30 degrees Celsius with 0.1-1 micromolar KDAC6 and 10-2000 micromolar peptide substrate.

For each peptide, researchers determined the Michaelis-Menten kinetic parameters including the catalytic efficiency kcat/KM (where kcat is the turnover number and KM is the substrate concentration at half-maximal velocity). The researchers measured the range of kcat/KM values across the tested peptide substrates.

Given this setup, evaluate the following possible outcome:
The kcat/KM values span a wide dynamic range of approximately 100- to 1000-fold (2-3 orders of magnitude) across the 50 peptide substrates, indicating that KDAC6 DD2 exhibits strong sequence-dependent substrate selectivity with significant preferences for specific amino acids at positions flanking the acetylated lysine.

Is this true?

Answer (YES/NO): NO